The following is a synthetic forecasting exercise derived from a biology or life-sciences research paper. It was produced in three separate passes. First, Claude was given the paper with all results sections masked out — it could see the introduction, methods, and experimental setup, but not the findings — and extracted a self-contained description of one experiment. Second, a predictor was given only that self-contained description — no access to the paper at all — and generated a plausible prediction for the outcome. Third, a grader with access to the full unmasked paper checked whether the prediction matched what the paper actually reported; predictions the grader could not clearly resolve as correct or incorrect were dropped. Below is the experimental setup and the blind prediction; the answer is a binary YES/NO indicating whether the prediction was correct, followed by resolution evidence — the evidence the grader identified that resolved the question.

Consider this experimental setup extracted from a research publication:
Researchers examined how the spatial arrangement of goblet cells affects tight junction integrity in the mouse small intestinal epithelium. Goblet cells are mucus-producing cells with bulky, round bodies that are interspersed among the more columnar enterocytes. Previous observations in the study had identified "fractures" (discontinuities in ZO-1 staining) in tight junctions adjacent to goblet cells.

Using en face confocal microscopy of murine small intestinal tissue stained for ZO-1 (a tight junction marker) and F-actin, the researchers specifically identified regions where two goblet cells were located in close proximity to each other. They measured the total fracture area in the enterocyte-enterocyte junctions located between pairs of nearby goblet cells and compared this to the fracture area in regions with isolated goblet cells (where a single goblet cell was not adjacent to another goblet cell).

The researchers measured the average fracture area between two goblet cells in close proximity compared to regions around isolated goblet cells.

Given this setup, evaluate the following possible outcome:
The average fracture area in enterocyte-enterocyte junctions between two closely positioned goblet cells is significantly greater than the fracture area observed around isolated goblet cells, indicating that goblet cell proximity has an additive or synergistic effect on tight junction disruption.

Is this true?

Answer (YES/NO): YES